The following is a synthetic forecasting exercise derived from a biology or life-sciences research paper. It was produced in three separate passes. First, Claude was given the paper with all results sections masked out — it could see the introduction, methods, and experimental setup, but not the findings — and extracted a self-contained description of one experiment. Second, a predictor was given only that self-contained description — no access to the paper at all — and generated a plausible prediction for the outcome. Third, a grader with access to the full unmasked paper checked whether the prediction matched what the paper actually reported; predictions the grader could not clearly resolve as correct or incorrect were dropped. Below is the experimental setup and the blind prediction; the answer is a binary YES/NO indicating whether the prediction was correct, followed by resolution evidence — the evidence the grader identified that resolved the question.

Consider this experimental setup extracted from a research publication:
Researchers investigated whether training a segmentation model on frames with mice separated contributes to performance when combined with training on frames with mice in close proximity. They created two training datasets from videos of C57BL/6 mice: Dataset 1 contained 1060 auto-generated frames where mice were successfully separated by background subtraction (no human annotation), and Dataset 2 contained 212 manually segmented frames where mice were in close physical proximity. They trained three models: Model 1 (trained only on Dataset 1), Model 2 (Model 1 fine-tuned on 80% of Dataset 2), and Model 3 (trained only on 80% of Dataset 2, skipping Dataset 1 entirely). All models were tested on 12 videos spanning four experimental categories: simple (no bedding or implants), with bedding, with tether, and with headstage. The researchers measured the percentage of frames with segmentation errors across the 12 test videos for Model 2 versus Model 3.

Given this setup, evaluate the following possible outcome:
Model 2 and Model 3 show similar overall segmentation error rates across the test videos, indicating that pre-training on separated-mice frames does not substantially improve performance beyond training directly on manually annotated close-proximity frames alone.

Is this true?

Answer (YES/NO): NO